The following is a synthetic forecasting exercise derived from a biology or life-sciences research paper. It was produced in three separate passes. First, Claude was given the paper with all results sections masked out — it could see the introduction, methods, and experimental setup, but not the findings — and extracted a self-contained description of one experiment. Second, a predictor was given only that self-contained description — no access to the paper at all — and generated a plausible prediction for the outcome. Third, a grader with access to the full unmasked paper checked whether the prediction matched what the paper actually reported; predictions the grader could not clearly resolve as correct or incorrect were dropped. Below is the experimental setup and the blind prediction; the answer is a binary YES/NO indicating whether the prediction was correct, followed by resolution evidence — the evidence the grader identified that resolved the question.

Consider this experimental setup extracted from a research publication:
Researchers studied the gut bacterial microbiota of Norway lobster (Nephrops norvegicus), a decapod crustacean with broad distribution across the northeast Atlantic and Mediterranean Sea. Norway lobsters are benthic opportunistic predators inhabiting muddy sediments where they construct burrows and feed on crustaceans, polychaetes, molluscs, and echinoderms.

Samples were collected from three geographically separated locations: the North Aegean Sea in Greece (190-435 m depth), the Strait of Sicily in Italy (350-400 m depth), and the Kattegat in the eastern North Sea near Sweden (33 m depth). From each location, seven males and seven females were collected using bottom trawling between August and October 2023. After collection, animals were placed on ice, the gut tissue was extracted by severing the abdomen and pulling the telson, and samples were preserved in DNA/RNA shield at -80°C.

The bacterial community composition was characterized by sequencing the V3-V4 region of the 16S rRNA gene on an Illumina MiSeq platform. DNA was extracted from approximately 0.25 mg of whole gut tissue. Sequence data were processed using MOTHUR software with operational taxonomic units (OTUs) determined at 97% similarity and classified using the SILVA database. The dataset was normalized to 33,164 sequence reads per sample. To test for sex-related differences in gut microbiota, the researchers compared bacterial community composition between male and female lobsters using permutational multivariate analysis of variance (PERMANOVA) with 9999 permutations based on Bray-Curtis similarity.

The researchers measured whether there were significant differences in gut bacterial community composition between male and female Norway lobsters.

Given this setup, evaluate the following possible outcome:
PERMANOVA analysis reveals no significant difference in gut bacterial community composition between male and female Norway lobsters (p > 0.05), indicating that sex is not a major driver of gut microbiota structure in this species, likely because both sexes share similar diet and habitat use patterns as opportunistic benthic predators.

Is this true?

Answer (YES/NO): YES